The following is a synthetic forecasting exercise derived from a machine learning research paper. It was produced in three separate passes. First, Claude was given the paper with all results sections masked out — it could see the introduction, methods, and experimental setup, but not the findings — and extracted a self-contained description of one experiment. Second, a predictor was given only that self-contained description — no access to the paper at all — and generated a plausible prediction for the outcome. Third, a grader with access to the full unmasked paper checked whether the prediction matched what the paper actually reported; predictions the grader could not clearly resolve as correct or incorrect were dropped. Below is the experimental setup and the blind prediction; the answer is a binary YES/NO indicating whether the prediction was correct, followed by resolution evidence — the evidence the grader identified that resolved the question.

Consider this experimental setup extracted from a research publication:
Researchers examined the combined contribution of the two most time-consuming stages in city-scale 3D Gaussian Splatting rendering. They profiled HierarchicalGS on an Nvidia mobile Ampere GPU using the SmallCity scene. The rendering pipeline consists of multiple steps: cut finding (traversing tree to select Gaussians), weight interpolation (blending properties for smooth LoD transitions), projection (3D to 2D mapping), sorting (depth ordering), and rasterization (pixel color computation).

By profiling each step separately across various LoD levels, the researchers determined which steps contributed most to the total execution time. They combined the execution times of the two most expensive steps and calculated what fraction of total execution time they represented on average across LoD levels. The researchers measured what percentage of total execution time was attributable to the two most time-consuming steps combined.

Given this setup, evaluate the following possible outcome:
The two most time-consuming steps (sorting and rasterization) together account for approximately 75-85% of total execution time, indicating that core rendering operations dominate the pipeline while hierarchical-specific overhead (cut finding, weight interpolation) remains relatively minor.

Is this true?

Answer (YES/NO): NO